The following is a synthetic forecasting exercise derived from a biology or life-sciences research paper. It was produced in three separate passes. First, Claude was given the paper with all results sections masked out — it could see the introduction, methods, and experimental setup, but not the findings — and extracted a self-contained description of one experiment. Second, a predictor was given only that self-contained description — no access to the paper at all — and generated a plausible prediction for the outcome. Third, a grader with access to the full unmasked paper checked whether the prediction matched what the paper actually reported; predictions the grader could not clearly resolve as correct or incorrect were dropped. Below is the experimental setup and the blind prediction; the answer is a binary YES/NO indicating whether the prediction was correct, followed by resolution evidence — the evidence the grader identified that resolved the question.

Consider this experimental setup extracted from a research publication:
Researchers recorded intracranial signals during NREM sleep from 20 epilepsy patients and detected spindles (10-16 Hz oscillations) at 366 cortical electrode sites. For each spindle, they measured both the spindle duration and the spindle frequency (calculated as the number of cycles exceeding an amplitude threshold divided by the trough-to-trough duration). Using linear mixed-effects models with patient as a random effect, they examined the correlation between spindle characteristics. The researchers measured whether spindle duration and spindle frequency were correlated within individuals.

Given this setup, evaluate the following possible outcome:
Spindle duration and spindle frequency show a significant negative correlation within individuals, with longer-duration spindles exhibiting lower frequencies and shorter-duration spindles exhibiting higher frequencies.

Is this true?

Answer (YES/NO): YES